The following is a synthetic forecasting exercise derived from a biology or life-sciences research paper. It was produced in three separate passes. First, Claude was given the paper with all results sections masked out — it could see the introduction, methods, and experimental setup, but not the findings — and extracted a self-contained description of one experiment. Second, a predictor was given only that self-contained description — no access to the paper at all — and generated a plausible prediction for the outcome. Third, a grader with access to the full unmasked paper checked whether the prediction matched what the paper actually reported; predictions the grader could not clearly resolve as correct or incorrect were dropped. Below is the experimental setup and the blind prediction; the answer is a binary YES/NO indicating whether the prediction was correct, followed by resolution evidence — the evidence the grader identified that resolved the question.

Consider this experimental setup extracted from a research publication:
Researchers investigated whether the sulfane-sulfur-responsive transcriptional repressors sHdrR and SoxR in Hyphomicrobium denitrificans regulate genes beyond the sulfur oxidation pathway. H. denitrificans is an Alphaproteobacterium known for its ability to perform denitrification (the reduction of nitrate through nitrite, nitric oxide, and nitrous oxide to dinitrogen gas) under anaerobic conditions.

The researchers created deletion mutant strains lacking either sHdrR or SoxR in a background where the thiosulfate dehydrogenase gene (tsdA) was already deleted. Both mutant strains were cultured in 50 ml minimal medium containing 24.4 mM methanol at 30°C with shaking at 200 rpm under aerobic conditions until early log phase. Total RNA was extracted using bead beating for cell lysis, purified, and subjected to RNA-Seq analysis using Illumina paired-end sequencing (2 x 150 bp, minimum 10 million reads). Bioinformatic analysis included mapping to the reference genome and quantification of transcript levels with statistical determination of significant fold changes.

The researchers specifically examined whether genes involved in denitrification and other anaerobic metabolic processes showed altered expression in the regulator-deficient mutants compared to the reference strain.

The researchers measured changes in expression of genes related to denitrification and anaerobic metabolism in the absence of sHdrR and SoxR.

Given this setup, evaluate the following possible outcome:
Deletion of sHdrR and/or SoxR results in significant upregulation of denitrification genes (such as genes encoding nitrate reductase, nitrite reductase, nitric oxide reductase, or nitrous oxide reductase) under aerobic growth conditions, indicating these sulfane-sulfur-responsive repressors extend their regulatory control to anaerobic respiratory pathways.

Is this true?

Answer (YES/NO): NO